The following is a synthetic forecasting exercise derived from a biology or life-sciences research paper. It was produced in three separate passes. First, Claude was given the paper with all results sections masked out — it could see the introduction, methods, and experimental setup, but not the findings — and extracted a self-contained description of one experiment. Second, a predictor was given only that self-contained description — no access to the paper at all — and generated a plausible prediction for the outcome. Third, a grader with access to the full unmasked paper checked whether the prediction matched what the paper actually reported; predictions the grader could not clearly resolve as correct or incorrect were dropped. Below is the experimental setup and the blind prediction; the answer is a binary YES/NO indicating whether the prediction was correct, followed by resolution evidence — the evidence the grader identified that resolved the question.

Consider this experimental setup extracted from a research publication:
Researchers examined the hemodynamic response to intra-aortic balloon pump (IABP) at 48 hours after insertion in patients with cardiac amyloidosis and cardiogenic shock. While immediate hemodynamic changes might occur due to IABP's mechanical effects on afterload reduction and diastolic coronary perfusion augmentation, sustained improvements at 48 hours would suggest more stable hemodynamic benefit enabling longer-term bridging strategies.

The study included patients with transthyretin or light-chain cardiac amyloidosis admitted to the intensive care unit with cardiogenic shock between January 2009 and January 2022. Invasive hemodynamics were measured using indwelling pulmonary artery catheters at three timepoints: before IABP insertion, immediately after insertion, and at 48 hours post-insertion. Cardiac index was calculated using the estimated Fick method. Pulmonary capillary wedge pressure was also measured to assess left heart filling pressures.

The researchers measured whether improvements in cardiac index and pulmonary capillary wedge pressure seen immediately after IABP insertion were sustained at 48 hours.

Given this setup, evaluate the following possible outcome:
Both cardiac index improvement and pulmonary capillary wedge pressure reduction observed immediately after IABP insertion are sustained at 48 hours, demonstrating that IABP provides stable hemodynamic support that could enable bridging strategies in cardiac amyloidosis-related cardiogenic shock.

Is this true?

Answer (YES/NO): YES